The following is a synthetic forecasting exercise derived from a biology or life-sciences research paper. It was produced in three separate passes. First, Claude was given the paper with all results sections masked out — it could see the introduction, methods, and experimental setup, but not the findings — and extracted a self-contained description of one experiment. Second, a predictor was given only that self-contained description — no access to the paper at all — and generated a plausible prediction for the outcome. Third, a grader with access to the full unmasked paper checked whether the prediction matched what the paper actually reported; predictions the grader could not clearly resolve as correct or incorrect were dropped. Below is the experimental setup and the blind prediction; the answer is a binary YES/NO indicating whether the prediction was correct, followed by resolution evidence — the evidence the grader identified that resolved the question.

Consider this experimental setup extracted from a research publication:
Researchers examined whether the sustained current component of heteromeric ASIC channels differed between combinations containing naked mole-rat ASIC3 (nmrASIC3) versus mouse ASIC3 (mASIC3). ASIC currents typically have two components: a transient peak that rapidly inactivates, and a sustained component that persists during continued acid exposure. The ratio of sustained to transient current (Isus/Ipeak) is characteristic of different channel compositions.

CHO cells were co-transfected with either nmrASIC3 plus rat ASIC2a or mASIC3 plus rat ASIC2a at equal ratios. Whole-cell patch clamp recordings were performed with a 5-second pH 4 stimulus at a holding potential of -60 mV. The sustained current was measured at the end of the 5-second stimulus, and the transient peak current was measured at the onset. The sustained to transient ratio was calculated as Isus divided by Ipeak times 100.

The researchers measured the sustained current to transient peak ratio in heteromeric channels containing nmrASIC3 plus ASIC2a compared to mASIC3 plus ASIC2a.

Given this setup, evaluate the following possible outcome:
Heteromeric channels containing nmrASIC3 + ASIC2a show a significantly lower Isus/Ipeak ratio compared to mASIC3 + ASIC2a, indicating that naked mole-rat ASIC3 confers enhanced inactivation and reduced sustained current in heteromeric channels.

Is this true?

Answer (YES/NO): YES